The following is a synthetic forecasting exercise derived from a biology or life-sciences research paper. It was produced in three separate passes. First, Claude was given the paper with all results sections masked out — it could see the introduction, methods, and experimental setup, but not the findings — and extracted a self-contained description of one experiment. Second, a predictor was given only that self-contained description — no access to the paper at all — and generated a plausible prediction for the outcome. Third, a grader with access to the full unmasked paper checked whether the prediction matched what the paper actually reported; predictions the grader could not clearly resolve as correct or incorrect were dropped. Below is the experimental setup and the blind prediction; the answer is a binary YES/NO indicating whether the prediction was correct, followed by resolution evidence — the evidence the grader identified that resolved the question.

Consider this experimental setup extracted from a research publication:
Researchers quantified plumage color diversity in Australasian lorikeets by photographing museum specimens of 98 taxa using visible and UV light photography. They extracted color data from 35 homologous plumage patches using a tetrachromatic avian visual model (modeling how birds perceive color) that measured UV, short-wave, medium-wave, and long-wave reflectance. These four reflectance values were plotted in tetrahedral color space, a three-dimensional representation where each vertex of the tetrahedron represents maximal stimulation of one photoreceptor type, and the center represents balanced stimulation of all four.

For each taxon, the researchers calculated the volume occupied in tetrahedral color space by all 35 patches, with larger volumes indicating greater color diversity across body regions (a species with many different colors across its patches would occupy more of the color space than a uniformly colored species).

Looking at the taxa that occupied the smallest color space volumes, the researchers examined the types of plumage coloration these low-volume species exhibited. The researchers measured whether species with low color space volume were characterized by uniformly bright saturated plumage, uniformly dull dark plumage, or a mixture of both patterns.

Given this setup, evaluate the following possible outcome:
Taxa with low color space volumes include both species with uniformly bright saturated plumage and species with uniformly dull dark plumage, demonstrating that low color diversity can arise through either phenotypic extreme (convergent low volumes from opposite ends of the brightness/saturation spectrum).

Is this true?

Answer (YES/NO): YES